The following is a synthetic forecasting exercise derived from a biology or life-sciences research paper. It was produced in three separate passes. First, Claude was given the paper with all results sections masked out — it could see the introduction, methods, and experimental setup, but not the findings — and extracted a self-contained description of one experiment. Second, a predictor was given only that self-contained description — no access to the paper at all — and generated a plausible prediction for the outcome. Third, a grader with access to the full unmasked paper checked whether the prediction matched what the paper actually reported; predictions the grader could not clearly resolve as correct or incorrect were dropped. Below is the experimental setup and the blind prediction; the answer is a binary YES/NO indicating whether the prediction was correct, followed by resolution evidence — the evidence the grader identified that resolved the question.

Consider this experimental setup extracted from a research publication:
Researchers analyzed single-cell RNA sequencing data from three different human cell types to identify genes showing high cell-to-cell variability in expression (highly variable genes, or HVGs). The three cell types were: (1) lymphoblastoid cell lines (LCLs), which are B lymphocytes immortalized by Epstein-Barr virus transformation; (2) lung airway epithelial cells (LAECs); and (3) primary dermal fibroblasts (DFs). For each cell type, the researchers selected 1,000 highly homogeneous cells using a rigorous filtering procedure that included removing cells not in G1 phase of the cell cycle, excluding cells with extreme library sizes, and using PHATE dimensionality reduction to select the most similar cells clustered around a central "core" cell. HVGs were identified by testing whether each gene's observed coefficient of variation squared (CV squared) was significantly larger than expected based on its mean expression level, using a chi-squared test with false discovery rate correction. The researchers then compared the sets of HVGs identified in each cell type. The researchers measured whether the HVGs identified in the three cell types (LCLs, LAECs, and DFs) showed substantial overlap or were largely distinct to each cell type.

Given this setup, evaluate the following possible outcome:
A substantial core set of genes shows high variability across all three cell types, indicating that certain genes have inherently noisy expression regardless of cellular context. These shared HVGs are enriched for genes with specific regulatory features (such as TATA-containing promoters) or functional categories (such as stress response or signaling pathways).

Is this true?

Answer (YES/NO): NO